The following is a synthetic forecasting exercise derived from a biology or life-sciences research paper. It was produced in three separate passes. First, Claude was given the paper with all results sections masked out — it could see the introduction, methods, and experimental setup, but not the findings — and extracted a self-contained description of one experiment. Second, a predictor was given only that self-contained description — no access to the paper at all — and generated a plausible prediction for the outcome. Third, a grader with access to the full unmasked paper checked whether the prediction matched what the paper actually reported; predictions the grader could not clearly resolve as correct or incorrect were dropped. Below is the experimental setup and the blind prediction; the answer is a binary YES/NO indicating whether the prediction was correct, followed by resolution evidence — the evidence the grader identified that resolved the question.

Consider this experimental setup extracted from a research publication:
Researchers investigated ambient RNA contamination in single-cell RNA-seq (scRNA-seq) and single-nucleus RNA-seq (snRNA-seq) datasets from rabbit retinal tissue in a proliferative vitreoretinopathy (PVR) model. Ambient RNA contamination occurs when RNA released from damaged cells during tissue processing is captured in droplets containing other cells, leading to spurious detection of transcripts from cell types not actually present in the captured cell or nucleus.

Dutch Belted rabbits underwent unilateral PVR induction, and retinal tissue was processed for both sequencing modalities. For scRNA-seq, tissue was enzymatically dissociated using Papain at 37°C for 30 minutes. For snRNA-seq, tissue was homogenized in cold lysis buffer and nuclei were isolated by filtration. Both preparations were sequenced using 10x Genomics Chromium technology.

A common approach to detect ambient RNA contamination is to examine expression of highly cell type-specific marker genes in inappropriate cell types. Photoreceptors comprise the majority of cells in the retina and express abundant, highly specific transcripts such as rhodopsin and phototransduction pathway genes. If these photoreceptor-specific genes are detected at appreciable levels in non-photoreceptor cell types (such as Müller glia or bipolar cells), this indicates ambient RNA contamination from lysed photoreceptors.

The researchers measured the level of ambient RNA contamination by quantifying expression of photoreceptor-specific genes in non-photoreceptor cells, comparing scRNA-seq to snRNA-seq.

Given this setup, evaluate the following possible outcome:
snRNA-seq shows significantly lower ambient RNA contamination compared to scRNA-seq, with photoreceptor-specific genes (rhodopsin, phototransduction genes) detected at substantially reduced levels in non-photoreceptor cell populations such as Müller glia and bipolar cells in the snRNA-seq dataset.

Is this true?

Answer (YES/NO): YES